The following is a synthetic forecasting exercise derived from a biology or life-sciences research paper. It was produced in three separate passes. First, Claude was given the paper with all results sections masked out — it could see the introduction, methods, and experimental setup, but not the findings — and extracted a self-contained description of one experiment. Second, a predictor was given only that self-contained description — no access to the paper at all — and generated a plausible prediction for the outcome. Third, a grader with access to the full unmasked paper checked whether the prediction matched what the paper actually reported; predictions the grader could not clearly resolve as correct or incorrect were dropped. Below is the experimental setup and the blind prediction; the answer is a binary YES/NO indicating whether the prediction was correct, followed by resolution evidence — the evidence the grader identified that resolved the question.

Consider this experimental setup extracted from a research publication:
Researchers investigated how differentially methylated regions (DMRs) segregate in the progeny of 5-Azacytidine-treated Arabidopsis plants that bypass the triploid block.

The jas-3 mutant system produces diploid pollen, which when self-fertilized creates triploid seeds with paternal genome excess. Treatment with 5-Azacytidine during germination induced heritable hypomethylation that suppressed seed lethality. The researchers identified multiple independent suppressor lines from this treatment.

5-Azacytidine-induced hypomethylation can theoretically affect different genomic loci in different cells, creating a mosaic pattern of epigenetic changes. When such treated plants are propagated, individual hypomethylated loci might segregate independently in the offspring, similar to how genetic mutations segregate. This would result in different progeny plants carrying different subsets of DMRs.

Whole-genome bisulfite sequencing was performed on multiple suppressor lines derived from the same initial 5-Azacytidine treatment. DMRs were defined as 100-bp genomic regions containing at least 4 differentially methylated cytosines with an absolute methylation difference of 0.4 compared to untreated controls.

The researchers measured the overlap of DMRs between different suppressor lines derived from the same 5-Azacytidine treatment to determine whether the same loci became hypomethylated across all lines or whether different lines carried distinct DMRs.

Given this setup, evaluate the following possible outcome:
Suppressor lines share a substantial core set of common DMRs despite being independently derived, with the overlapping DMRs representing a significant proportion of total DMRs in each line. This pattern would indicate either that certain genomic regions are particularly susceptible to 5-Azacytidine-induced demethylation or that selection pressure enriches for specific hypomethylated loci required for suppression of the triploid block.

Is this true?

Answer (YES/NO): NO